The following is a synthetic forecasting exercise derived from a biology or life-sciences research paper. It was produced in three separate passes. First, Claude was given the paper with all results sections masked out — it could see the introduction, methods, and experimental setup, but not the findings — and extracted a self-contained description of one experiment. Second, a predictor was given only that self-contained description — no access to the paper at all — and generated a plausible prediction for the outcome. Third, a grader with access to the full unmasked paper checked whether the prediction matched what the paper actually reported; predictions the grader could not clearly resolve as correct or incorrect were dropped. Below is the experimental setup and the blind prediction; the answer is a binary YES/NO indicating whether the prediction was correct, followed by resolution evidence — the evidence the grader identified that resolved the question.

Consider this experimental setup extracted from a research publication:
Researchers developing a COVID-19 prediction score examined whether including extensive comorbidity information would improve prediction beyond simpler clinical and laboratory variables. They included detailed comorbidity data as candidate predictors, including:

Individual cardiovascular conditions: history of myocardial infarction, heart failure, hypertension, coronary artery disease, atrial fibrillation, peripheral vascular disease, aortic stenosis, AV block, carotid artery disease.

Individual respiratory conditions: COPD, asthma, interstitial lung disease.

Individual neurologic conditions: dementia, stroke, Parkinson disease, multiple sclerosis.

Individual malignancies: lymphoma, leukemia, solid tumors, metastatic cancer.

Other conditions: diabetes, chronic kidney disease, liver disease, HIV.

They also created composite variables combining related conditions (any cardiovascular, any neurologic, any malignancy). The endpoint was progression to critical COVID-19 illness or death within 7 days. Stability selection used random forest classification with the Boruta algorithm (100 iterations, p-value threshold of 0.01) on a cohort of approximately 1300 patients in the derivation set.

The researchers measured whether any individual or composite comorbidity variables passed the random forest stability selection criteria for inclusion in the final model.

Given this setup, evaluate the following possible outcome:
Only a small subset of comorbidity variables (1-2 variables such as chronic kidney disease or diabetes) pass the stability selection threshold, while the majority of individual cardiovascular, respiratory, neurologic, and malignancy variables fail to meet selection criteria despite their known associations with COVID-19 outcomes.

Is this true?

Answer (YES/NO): NO